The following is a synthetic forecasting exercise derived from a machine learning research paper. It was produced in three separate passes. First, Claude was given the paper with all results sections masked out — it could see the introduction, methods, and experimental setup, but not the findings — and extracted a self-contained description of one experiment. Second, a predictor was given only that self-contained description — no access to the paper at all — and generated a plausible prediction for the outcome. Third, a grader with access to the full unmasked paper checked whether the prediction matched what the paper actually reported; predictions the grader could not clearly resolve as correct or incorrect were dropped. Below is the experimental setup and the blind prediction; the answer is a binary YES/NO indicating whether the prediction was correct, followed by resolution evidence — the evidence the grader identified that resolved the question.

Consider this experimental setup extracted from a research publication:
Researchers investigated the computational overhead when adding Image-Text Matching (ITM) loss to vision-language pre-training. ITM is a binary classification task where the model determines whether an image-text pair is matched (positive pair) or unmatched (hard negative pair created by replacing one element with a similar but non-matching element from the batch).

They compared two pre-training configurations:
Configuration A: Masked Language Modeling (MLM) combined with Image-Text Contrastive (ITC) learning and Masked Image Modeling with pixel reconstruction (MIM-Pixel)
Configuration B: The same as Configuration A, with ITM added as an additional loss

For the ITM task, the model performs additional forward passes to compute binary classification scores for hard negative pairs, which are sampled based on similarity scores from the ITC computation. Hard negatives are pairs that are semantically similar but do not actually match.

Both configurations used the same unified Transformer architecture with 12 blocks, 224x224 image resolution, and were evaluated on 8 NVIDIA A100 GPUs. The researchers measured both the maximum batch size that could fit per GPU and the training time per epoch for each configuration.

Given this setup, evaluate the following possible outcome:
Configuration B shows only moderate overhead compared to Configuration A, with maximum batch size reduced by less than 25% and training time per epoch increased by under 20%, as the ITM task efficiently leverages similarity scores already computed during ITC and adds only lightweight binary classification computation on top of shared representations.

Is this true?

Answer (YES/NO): NO